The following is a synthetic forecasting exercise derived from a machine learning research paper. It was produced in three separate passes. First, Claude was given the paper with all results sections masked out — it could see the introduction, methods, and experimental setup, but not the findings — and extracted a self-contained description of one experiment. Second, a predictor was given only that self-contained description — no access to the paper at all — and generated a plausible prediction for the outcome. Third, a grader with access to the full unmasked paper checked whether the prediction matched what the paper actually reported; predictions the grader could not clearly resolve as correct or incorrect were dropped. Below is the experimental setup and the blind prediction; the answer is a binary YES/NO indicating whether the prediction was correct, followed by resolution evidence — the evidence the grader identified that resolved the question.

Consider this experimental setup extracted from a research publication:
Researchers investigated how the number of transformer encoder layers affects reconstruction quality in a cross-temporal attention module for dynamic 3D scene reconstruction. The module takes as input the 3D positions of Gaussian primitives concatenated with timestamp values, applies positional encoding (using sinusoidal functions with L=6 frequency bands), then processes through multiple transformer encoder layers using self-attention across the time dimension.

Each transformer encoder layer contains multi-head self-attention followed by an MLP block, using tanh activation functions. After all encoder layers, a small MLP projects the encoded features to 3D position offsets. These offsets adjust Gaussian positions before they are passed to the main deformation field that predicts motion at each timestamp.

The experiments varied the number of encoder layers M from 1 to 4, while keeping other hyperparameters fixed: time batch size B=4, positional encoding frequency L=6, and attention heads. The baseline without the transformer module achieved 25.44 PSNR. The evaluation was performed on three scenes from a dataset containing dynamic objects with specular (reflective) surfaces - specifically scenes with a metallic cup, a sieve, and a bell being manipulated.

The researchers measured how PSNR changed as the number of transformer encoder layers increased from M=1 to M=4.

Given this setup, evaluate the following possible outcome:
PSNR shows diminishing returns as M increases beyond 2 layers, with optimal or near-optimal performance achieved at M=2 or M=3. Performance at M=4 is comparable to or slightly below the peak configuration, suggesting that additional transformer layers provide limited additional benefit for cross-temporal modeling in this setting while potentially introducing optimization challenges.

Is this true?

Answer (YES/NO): NO